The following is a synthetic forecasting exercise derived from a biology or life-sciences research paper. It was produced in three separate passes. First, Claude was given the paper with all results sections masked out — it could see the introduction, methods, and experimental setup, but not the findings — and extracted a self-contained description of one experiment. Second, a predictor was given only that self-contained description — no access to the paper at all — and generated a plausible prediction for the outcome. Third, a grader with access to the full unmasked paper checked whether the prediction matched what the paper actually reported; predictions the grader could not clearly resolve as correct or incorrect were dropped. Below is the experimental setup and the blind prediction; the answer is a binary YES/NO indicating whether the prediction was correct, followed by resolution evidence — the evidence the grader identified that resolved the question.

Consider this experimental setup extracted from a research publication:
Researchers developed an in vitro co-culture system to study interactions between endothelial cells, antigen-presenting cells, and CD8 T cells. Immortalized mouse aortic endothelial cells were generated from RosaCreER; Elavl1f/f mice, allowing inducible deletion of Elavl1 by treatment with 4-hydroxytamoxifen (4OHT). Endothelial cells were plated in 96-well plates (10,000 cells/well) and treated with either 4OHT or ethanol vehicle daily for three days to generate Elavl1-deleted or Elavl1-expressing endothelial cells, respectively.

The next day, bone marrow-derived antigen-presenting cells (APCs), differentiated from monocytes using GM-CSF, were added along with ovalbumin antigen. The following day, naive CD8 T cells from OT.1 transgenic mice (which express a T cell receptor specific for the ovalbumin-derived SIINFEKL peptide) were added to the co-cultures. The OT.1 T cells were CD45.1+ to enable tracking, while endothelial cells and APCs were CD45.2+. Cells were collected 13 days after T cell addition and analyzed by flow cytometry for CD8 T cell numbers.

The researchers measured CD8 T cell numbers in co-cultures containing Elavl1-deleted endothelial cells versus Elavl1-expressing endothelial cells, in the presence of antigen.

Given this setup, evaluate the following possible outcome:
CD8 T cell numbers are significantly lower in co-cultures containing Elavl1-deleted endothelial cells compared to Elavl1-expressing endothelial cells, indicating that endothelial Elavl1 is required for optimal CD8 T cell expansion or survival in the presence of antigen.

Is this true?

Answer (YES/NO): YES